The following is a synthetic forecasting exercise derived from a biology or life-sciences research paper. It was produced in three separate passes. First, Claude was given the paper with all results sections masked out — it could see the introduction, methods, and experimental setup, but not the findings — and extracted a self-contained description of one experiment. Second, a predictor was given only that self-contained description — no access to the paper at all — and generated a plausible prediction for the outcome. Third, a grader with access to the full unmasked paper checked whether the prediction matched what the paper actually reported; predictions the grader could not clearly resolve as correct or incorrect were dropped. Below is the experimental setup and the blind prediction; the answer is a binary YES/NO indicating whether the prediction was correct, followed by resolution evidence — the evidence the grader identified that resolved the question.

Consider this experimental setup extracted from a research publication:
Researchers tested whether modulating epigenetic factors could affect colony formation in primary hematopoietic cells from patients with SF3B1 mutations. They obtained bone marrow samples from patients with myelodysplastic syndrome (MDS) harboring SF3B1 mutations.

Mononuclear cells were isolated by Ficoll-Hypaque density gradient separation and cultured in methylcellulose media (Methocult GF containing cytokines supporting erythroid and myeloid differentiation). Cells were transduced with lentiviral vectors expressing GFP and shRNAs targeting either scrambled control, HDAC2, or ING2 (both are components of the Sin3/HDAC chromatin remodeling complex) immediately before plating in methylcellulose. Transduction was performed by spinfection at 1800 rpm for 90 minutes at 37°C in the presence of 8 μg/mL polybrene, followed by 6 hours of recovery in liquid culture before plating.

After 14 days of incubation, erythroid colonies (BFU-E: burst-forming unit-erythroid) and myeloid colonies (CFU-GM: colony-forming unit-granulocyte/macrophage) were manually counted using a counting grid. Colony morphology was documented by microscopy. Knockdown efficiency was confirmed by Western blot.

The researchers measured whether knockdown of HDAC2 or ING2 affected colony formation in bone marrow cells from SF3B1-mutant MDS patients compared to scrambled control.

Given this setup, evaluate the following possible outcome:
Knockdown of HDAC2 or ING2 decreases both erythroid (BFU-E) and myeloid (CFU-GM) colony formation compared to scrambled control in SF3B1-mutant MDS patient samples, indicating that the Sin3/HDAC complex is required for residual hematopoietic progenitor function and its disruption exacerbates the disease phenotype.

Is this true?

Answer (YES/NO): NO